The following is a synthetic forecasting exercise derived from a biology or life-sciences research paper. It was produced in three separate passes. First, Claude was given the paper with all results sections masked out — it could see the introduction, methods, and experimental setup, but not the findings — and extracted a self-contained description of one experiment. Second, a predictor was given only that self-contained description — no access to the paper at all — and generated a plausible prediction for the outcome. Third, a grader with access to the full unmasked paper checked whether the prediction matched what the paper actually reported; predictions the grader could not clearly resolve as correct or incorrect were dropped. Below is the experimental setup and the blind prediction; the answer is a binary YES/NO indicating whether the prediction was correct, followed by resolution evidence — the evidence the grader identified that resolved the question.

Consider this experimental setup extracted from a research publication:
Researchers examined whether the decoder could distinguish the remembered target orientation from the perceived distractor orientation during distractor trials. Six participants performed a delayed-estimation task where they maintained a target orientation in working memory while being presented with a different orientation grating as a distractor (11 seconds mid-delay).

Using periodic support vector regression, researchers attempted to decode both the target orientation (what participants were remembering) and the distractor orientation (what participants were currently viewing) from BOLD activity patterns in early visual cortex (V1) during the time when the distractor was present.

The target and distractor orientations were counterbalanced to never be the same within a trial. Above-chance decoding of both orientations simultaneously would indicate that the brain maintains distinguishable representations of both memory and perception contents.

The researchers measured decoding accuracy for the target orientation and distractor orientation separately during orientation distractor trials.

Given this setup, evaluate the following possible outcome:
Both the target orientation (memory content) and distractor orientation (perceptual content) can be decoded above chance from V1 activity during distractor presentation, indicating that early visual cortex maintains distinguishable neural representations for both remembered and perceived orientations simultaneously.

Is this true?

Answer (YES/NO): YES